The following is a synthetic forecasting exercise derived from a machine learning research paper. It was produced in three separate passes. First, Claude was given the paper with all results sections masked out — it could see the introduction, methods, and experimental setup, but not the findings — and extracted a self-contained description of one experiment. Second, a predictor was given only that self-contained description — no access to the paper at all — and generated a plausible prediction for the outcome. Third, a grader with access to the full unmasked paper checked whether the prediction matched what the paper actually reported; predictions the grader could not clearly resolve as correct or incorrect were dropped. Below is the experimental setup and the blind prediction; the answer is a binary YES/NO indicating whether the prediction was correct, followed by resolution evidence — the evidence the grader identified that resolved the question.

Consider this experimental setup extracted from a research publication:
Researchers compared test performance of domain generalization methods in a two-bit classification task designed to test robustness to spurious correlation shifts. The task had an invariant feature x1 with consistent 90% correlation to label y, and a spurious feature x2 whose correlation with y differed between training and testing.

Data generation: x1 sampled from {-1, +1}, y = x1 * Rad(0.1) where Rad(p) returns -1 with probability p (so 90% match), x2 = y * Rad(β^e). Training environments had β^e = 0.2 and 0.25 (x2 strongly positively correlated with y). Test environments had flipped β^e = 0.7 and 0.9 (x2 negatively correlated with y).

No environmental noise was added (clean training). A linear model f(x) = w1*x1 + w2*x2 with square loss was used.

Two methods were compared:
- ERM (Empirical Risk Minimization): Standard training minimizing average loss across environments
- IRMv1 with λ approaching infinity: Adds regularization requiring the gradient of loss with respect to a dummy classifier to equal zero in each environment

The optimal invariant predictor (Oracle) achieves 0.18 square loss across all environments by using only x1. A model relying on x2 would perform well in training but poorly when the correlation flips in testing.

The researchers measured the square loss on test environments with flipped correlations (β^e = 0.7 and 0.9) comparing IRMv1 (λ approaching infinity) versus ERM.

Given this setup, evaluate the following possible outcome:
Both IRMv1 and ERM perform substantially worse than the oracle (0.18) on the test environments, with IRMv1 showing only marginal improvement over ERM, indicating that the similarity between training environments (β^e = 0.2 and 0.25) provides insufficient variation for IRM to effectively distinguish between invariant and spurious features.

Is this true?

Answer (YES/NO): NO